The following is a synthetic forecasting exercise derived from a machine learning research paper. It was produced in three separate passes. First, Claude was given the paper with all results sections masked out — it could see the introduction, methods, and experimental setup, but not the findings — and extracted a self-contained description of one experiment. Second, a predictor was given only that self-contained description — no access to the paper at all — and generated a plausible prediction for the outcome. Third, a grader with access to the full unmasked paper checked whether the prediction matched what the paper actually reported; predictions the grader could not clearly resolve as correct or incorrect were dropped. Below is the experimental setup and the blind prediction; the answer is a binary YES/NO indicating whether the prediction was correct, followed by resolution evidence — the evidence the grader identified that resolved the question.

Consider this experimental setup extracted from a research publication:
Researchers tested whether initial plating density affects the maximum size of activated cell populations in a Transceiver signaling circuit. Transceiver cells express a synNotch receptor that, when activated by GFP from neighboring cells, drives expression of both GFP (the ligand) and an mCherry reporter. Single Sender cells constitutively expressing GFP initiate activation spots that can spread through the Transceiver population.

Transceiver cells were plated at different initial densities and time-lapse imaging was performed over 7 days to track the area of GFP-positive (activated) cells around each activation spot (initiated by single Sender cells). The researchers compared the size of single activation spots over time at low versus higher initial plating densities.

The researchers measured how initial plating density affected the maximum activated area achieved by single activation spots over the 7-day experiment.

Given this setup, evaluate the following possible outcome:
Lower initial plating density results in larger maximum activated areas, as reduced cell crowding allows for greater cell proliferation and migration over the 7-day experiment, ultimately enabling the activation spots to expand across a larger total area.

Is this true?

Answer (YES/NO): NO